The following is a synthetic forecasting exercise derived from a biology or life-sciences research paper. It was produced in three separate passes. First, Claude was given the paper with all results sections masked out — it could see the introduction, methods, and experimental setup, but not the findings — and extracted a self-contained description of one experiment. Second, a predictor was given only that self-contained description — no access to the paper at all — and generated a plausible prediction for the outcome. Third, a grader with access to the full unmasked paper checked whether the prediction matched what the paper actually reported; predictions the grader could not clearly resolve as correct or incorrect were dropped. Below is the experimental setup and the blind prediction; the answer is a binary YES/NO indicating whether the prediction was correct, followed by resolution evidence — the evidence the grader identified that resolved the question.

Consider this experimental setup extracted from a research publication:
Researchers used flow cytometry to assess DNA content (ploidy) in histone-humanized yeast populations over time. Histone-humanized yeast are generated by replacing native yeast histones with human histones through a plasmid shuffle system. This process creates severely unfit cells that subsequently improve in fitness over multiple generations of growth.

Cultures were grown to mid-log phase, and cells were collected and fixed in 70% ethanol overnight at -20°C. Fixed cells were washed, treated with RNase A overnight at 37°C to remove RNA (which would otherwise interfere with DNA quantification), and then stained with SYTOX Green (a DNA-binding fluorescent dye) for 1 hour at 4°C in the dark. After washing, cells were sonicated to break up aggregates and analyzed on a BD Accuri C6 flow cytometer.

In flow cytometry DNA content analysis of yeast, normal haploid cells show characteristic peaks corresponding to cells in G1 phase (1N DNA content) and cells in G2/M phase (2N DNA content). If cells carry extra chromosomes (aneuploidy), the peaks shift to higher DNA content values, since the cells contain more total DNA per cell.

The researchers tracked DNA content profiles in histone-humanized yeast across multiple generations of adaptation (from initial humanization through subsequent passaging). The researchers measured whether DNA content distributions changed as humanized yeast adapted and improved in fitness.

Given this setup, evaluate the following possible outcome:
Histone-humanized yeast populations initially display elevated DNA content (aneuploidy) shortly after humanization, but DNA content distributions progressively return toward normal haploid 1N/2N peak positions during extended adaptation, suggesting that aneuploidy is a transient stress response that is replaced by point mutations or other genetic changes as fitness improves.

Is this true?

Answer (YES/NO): NO